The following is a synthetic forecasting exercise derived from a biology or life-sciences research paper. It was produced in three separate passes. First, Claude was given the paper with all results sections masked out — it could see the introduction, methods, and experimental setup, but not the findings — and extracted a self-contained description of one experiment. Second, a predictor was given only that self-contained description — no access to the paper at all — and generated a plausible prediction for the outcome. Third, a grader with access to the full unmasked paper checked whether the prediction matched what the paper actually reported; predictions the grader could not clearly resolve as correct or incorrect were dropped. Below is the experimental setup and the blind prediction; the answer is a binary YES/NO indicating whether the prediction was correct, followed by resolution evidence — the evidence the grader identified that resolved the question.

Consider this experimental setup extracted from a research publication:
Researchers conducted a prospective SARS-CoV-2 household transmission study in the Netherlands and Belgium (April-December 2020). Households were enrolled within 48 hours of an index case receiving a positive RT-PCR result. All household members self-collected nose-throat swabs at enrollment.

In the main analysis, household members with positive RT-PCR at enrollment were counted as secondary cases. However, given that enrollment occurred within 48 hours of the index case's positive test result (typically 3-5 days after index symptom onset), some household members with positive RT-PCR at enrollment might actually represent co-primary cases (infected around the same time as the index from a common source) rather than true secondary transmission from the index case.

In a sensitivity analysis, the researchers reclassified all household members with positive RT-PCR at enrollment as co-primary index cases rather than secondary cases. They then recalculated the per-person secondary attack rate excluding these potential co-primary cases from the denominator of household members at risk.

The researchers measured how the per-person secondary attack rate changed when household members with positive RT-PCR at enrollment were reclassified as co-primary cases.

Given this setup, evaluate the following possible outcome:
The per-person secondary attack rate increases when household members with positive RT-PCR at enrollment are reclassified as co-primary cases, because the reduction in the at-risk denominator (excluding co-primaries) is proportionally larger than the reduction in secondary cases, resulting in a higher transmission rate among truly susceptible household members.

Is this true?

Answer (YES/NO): NO